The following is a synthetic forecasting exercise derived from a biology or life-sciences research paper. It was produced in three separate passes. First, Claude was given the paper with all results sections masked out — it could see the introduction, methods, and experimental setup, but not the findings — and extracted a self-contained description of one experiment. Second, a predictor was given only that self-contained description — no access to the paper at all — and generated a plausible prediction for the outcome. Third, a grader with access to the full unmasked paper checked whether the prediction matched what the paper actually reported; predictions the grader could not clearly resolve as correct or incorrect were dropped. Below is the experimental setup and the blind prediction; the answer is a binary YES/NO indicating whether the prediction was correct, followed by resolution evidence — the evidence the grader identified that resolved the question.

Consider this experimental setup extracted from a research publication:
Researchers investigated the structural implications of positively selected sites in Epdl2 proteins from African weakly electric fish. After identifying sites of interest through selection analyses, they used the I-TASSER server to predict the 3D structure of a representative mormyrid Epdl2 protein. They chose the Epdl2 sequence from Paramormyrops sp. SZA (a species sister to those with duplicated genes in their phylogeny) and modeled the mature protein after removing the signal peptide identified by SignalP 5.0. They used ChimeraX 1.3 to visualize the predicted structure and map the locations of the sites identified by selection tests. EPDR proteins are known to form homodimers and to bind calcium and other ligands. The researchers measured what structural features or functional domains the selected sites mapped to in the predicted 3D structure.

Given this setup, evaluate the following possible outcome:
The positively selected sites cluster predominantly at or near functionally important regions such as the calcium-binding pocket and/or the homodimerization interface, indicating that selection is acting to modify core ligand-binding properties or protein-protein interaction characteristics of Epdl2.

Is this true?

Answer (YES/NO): YES